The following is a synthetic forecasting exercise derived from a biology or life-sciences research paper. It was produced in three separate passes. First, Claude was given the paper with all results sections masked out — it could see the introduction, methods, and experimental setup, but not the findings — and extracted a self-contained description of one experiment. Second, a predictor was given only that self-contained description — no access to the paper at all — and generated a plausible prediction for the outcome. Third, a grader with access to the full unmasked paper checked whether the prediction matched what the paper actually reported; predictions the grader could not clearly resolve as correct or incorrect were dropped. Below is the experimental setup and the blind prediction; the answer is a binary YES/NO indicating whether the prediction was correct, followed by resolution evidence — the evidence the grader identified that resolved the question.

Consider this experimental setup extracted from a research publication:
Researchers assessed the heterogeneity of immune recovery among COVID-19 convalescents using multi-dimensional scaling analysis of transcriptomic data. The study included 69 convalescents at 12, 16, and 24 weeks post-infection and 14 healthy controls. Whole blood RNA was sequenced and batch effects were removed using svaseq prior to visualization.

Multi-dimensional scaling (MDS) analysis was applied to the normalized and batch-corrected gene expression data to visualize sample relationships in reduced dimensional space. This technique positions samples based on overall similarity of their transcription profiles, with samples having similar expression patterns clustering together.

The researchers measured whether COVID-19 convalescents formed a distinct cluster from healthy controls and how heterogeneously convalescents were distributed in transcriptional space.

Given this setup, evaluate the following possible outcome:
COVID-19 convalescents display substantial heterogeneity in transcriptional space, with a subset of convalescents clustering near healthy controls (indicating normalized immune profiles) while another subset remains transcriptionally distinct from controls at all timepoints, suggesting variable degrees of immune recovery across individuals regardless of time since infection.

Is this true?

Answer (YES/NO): NO